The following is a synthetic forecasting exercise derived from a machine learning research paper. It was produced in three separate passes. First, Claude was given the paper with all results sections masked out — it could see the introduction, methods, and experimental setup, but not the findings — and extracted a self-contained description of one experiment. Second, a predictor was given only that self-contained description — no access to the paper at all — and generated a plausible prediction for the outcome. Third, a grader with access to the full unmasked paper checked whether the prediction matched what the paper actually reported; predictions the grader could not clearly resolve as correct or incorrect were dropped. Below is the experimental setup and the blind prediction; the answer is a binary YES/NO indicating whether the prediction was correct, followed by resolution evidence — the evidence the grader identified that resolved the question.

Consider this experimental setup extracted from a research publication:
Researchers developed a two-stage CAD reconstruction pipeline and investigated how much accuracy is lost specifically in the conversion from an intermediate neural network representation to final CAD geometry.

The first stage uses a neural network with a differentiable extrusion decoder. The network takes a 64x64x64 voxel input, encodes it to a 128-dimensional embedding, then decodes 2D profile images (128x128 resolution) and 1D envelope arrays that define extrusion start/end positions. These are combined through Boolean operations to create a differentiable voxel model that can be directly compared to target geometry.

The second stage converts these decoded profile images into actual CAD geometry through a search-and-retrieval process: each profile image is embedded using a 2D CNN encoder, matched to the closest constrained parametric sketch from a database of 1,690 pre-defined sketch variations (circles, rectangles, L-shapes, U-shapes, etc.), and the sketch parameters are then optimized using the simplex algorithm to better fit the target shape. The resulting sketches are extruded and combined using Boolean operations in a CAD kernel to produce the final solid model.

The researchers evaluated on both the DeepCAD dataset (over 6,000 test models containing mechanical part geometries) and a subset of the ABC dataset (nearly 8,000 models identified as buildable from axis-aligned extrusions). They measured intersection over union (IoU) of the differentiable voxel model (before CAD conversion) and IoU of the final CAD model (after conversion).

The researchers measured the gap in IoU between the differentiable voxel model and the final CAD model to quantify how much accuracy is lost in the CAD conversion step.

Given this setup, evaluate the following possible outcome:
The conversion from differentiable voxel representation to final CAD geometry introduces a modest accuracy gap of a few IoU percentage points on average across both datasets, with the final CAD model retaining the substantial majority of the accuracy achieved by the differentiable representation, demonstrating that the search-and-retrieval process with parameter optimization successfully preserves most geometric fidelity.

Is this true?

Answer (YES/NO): NO